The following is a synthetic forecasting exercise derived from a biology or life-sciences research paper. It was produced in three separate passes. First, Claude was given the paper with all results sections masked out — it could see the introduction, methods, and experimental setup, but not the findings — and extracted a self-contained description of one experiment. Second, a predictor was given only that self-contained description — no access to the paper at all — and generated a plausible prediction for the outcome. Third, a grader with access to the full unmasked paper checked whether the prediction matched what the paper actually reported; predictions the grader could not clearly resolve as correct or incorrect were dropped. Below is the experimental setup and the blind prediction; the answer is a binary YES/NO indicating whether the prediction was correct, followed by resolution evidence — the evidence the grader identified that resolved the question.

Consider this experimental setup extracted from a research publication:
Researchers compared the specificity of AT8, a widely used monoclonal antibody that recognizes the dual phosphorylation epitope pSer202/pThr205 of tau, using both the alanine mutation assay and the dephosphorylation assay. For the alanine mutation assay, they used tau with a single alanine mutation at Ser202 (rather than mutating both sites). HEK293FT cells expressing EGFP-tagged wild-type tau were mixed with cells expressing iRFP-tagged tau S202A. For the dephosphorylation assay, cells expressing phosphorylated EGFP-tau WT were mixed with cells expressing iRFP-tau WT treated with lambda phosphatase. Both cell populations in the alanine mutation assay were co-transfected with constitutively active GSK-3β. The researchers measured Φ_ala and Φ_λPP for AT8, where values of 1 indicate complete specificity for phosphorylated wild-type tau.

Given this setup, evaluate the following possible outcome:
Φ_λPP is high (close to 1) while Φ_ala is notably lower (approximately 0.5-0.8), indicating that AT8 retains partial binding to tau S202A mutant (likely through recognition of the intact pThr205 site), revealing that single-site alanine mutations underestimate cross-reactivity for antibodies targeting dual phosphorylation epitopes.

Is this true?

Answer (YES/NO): NO